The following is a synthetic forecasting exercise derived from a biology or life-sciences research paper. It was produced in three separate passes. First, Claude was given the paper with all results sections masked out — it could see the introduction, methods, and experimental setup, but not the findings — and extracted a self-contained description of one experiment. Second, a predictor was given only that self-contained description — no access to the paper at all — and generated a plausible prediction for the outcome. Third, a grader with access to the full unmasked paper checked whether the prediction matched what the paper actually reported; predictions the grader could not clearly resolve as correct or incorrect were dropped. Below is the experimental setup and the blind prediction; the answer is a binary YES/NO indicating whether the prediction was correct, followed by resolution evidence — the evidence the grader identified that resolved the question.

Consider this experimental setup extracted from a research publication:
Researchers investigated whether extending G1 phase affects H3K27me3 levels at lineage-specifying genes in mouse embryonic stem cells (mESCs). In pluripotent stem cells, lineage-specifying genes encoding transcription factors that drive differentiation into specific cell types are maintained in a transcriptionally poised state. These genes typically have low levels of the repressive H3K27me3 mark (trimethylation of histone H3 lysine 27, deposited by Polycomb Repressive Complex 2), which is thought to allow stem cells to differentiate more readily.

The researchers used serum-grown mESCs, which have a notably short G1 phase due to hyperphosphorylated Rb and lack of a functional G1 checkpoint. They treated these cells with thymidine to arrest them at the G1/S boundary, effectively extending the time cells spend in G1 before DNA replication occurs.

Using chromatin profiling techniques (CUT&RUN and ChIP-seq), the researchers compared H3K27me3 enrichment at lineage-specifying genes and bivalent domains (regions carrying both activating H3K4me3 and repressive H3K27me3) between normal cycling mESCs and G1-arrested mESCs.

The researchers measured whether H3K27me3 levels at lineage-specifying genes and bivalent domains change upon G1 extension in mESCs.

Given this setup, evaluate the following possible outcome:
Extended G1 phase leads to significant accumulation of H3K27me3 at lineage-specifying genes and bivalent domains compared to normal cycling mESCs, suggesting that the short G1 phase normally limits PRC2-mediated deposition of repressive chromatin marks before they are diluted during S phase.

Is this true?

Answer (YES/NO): NO